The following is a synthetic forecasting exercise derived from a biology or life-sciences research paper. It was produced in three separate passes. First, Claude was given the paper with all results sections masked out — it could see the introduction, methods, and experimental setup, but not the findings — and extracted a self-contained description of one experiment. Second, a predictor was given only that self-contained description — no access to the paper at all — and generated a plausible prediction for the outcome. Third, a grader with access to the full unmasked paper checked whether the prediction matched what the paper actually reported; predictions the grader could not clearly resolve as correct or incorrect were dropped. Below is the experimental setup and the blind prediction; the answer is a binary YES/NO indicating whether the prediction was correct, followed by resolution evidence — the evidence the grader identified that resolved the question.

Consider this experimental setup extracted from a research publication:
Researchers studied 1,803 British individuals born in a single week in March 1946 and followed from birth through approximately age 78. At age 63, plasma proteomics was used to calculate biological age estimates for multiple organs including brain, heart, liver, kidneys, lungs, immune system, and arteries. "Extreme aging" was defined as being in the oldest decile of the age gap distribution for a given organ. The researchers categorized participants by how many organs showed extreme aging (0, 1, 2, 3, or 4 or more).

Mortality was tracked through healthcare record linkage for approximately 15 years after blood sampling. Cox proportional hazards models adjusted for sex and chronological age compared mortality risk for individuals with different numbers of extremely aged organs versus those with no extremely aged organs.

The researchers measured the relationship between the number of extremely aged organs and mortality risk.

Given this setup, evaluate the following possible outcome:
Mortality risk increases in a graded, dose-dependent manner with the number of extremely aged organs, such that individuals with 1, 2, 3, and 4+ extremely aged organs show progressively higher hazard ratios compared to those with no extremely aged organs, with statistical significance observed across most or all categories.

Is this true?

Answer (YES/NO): YES